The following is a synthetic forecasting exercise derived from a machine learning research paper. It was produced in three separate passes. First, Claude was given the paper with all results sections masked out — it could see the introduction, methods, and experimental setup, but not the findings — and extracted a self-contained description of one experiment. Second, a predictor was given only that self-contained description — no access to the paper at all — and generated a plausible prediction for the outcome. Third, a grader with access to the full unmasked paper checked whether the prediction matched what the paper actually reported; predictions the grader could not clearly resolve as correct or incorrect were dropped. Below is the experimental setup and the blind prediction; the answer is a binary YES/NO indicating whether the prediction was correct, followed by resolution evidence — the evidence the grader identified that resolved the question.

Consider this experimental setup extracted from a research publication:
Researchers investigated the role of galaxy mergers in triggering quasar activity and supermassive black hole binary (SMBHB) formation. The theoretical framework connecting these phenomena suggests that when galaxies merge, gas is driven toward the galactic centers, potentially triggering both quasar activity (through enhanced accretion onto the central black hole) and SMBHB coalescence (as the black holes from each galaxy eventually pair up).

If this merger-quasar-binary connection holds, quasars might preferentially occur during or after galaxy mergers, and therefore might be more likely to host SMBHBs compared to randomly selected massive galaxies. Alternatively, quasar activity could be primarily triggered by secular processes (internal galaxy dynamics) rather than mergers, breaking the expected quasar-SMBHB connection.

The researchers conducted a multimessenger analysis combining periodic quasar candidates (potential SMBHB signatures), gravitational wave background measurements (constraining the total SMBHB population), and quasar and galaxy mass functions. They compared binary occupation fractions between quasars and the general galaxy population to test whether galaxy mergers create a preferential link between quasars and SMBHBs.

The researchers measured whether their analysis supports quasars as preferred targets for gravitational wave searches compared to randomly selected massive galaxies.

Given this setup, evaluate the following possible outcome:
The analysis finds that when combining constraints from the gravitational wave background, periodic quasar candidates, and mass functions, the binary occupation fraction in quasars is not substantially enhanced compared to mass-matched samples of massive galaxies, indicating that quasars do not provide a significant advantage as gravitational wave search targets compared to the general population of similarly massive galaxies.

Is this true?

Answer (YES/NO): NO